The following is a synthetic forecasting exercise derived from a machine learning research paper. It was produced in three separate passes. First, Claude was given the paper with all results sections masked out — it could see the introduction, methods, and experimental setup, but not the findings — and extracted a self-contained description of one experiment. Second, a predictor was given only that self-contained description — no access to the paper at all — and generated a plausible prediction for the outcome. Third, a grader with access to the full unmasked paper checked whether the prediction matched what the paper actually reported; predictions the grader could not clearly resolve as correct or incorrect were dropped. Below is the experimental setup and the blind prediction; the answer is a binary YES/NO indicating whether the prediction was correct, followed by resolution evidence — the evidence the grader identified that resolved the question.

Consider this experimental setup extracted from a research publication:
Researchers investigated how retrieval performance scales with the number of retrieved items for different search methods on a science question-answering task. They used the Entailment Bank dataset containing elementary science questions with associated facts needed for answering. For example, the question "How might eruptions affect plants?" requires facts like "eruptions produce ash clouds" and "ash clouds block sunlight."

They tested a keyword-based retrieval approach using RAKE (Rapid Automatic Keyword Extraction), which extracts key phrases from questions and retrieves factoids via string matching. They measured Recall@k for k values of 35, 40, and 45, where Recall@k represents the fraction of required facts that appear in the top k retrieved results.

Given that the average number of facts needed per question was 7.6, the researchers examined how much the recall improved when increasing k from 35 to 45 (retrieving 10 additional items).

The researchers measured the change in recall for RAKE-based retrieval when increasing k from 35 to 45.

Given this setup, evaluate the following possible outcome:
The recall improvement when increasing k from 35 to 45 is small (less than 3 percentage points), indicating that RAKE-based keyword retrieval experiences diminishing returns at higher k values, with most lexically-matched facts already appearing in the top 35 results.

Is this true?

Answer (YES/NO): YES